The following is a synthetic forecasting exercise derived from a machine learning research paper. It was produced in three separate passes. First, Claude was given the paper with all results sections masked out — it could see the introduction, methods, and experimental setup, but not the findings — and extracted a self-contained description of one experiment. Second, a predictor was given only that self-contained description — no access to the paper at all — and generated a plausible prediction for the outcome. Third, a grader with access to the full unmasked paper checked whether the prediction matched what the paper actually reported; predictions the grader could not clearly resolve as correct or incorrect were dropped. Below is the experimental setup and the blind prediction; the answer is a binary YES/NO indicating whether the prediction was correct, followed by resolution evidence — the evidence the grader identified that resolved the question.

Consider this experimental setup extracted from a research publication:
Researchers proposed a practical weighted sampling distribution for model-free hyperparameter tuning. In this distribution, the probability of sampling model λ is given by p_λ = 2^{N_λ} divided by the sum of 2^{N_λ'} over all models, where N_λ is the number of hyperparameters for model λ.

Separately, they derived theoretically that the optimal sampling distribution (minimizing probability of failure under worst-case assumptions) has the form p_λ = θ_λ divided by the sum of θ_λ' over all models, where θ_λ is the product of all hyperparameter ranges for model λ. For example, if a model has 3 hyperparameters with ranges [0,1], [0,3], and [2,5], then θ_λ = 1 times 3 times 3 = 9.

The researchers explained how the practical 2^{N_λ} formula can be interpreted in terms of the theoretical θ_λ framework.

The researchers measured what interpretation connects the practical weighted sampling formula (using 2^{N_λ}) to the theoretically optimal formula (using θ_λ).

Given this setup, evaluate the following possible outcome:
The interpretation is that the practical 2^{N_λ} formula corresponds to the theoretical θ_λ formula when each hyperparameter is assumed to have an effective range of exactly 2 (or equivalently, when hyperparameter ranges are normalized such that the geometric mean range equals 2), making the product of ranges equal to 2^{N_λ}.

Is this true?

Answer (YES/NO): YES